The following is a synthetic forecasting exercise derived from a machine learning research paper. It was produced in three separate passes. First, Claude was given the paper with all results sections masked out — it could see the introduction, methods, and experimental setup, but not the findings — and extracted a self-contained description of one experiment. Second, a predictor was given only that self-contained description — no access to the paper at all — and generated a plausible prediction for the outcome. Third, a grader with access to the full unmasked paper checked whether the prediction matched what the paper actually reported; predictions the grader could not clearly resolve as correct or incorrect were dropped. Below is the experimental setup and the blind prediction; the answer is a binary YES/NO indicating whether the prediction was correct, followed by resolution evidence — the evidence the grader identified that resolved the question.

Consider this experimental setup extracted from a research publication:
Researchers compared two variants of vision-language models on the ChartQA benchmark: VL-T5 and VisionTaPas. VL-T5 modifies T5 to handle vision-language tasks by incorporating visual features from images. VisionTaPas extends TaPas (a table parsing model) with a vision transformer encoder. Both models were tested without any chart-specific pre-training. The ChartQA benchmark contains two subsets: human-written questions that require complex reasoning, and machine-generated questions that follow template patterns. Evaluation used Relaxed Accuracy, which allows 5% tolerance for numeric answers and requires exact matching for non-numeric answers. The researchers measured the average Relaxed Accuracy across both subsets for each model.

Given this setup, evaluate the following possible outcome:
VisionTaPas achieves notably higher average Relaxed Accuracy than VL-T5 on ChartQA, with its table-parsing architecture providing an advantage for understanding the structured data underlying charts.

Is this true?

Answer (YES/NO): YES